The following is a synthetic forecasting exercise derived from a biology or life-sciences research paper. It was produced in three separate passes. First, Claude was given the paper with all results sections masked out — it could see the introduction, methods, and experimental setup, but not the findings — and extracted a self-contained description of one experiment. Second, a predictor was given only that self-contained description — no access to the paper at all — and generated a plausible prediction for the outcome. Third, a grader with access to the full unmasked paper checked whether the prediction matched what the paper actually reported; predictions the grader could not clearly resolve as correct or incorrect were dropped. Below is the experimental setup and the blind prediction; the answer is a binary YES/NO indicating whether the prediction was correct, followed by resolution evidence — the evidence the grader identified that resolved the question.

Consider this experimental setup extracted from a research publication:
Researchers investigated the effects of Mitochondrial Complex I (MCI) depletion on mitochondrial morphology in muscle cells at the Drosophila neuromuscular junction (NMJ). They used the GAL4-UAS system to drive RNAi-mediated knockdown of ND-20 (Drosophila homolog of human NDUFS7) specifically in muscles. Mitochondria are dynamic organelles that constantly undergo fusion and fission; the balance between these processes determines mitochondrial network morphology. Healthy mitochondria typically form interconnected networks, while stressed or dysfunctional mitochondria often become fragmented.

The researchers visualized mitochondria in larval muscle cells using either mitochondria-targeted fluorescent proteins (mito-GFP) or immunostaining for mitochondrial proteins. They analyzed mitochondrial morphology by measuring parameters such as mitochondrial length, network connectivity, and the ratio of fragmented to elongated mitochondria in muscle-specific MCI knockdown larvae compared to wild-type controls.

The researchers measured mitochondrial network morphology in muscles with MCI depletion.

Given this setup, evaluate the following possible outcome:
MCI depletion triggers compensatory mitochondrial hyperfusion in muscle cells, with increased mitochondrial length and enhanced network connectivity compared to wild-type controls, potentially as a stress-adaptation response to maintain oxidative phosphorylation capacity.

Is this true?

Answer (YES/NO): NO